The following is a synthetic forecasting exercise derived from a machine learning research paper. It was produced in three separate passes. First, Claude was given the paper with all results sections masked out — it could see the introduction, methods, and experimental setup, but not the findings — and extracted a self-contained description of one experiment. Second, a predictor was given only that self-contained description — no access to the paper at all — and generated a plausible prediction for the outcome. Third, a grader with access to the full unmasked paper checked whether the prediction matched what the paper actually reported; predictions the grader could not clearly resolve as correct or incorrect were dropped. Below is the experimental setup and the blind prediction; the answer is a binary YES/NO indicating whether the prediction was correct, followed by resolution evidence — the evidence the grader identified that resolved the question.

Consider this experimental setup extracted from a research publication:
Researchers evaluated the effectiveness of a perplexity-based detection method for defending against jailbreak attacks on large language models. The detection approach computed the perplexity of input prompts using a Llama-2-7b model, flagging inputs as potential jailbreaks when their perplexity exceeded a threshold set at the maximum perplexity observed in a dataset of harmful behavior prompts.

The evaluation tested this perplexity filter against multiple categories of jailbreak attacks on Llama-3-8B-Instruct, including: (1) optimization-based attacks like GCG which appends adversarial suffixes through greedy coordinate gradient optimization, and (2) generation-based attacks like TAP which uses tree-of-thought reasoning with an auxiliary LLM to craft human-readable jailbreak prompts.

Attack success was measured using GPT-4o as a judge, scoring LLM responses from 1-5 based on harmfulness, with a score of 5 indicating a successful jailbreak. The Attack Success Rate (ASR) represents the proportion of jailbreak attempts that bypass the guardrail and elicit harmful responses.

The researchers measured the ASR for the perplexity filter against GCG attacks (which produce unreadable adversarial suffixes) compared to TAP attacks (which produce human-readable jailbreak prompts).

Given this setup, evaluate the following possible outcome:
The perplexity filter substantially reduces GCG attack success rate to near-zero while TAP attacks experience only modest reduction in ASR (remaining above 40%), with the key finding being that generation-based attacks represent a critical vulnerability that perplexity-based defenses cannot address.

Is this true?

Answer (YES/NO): NO